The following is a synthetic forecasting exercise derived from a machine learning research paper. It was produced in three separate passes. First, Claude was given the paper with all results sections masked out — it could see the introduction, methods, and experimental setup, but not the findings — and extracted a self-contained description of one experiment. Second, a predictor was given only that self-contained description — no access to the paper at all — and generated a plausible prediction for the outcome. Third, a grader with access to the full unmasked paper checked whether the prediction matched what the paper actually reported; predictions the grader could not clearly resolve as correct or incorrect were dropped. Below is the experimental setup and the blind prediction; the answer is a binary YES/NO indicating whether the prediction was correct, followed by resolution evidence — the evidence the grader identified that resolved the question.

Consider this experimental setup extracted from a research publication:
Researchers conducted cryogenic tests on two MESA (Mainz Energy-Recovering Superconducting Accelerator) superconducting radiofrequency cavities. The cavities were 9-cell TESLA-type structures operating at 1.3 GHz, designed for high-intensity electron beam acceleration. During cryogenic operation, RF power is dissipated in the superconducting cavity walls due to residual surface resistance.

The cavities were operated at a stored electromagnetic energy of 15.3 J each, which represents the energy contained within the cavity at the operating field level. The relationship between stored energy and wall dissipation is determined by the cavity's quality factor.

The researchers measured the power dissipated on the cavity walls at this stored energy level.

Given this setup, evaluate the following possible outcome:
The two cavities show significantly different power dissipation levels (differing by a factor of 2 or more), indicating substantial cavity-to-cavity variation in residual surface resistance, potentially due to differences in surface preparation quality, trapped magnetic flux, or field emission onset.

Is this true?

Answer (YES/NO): NO